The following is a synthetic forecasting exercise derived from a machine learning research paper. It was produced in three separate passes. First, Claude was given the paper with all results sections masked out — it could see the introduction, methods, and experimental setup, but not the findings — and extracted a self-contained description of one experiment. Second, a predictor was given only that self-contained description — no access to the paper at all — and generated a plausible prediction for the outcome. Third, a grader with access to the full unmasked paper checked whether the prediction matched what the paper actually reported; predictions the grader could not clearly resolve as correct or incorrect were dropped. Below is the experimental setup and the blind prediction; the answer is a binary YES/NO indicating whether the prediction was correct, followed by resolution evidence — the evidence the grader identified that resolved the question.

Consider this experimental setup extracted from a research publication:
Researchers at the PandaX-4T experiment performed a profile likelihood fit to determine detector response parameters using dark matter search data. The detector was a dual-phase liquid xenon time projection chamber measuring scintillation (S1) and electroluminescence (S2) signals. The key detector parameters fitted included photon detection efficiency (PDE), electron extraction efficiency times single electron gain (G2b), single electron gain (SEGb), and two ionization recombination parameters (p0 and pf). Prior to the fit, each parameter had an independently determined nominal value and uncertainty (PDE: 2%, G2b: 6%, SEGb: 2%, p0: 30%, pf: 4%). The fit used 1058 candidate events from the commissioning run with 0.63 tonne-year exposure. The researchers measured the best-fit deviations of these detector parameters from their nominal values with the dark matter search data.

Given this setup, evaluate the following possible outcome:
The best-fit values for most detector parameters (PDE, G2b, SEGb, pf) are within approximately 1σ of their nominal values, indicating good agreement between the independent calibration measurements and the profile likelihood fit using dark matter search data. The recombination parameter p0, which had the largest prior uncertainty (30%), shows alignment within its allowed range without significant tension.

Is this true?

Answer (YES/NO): YES